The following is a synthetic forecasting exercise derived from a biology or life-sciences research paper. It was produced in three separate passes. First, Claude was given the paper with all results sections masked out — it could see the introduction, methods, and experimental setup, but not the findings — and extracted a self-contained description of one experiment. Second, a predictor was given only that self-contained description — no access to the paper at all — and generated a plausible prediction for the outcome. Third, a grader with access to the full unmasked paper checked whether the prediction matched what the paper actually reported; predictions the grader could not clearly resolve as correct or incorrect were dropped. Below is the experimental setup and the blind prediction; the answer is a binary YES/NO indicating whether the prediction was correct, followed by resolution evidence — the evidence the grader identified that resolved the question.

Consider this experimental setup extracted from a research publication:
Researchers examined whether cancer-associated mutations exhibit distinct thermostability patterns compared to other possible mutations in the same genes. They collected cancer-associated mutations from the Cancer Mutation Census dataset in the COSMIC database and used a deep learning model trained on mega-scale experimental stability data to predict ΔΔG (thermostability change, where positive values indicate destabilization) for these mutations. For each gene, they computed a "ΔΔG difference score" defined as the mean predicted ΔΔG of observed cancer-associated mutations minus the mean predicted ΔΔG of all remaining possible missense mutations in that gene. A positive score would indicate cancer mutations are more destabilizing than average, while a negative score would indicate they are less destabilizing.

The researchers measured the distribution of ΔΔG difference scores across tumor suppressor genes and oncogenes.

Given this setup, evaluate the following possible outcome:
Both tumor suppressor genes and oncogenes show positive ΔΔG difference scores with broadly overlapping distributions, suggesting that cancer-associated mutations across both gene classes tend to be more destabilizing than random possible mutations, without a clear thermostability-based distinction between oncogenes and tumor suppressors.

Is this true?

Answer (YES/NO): NO